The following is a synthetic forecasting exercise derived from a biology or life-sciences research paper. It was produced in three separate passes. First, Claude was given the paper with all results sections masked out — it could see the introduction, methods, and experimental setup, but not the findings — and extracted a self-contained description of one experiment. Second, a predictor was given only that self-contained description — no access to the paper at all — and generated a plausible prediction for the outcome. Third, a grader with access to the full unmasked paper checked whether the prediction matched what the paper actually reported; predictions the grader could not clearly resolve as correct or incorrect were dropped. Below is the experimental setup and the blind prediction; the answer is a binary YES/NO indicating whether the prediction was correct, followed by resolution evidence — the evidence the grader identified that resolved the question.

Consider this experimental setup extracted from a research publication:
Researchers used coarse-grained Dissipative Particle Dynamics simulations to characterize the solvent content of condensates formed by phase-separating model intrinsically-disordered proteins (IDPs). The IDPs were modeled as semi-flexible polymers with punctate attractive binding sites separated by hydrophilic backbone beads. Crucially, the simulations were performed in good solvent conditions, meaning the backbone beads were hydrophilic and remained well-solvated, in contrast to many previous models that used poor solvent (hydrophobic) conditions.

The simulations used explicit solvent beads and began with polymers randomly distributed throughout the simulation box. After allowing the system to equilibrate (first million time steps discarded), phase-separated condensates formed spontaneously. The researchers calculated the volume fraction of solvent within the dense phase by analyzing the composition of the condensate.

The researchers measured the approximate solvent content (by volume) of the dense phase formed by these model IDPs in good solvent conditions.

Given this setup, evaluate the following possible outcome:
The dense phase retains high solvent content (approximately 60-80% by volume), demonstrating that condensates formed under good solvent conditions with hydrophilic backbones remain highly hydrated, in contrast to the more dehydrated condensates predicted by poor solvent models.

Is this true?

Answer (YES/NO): YES